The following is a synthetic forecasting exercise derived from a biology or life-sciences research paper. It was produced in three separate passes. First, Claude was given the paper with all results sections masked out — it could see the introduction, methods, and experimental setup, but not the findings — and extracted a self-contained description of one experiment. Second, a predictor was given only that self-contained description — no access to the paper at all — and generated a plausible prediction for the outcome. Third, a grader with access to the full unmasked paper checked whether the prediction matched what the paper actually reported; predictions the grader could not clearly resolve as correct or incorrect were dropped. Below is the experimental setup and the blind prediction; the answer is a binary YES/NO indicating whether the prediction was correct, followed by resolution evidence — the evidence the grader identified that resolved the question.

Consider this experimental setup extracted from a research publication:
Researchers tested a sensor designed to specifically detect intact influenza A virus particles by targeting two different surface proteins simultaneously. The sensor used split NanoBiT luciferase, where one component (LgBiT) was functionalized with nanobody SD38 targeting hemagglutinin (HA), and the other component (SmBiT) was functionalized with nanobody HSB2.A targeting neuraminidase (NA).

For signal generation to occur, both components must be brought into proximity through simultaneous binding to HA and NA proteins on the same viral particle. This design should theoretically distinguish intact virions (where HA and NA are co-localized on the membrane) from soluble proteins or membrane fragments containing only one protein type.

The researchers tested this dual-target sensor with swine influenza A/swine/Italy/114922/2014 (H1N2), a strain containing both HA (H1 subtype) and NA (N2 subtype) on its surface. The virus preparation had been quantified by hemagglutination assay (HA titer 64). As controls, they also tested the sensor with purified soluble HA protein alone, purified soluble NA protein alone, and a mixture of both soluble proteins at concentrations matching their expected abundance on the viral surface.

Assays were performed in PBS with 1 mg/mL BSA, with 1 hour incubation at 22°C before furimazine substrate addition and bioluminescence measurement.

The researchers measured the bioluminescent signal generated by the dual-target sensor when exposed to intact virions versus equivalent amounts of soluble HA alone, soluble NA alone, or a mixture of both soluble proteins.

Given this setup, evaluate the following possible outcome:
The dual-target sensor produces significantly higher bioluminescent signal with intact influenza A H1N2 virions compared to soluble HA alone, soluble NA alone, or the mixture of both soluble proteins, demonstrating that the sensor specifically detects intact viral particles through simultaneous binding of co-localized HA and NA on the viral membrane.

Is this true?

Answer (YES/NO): YES